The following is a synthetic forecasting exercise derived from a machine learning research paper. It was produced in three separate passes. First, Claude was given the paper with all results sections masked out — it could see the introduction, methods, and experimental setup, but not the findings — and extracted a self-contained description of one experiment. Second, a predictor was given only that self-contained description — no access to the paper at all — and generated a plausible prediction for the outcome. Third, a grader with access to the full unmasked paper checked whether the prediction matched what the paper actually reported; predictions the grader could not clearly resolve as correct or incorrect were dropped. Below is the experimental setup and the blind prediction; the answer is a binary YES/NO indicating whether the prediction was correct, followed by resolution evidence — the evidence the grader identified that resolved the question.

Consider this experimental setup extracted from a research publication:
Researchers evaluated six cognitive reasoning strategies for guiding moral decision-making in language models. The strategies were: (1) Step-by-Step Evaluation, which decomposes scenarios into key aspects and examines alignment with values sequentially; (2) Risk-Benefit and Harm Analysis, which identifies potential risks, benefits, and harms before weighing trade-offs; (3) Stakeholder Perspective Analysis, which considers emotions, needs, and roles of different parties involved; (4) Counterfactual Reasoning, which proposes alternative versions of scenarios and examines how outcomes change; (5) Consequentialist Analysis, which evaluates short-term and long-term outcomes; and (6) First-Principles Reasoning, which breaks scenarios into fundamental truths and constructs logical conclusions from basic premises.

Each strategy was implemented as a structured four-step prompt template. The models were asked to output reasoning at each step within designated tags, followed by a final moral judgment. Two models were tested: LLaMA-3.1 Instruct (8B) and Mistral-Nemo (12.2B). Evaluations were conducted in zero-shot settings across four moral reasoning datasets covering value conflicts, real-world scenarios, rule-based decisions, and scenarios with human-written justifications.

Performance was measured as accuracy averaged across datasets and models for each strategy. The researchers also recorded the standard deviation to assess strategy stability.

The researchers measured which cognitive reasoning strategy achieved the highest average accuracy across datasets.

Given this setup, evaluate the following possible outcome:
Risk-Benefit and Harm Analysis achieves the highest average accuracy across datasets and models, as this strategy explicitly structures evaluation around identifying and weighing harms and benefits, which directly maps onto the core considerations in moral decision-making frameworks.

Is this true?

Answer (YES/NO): NO